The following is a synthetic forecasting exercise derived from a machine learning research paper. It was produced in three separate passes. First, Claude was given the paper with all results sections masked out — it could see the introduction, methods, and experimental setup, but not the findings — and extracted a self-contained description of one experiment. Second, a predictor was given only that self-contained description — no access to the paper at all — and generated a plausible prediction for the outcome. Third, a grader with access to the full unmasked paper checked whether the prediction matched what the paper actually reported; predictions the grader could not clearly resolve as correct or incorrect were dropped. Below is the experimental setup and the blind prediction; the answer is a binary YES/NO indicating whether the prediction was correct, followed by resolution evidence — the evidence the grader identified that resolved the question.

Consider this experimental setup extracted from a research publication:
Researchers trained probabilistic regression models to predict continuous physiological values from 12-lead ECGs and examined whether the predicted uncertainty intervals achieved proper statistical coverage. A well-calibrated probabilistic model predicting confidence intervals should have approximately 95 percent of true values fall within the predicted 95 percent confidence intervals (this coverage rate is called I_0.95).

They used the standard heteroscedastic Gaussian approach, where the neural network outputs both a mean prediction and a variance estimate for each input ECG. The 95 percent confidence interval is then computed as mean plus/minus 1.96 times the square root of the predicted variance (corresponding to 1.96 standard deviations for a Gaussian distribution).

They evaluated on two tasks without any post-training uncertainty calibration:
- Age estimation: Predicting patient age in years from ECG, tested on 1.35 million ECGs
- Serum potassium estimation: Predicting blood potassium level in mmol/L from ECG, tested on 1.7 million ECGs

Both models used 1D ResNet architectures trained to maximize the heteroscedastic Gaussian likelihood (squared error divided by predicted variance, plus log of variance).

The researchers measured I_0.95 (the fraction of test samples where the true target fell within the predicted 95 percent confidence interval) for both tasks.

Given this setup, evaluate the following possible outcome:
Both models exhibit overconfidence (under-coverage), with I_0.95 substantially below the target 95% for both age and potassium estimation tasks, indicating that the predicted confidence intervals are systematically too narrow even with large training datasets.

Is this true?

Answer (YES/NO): YES